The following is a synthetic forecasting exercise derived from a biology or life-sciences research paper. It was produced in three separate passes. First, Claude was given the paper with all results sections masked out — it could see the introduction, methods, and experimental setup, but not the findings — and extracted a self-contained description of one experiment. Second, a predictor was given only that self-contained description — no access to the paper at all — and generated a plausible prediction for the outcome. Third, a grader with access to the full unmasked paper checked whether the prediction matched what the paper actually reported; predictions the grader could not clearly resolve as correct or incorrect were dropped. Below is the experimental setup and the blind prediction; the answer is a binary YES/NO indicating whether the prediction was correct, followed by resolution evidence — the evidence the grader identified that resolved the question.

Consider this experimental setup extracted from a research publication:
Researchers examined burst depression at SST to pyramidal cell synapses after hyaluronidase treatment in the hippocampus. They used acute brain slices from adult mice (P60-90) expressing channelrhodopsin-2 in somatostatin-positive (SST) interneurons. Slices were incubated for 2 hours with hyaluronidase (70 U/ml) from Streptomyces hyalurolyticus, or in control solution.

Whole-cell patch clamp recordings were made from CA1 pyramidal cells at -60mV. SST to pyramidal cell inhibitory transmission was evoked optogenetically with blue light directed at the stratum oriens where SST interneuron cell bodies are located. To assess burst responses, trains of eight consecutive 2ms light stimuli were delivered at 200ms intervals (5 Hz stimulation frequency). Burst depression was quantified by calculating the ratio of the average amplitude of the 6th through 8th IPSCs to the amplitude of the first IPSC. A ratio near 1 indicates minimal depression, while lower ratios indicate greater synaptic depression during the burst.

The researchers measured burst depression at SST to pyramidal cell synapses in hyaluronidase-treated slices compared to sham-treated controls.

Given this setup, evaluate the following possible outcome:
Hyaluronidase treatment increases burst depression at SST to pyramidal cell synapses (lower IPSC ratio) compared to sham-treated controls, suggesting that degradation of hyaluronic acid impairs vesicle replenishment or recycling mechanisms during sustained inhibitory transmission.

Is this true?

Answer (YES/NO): NO